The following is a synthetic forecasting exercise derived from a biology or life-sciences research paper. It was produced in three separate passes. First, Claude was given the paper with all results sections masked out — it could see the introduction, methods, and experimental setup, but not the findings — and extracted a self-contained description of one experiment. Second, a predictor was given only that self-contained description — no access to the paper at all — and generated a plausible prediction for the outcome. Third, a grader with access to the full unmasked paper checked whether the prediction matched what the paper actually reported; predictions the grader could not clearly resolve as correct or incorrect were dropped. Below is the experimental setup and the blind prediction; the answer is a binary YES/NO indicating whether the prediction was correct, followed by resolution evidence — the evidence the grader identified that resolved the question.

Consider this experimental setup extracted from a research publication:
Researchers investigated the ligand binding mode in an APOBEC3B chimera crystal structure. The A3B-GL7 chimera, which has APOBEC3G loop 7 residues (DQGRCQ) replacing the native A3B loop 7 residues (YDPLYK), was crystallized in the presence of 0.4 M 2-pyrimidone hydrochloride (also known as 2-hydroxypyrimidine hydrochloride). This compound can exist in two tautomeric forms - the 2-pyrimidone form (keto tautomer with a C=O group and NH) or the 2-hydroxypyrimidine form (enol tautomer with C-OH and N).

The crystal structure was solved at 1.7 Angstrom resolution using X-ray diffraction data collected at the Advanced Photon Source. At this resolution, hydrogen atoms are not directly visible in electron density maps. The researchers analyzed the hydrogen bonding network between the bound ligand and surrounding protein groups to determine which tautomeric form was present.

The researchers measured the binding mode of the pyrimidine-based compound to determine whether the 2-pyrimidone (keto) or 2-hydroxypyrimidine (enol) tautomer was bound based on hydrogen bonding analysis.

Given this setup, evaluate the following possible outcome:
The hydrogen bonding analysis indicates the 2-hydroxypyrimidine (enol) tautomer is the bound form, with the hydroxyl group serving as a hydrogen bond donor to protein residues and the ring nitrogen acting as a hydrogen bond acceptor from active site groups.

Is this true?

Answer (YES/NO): NO